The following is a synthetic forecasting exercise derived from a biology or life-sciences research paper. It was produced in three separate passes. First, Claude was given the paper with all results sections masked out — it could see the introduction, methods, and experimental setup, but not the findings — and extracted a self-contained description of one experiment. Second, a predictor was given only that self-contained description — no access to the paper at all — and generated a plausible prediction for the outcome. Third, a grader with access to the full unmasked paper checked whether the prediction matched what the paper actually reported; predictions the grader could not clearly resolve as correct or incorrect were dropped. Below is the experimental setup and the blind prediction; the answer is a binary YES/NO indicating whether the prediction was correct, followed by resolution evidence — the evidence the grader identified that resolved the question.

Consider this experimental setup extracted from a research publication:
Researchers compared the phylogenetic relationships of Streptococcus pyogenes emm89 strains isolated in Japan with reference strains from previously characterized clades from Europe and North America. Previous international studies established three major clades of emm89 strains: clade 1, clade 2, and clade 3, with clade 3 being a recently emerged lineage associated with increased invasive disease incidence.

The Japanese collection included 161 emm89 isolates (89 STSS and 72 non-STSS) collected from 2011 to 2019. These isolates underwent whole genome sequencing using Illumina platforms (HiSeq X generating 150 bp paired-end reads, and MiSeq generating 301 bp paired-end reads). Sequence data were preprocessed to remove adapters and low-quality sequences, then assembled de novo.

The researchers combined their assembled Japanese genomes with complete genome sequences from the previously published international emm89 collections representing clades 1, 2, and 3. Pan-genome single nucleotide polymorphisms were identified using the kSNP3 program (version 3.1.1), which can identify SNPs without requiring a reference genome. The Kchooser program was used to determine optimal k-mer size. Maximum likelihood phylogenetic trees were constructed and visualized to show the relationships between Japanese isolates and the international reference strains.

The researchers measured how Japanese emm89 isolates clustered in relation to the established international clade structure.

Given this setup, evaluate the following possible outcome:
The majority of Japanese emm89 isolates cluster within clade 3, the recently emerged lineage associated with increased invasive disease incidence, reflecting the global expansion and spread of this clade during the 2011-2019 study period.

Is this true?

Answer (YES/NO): YES